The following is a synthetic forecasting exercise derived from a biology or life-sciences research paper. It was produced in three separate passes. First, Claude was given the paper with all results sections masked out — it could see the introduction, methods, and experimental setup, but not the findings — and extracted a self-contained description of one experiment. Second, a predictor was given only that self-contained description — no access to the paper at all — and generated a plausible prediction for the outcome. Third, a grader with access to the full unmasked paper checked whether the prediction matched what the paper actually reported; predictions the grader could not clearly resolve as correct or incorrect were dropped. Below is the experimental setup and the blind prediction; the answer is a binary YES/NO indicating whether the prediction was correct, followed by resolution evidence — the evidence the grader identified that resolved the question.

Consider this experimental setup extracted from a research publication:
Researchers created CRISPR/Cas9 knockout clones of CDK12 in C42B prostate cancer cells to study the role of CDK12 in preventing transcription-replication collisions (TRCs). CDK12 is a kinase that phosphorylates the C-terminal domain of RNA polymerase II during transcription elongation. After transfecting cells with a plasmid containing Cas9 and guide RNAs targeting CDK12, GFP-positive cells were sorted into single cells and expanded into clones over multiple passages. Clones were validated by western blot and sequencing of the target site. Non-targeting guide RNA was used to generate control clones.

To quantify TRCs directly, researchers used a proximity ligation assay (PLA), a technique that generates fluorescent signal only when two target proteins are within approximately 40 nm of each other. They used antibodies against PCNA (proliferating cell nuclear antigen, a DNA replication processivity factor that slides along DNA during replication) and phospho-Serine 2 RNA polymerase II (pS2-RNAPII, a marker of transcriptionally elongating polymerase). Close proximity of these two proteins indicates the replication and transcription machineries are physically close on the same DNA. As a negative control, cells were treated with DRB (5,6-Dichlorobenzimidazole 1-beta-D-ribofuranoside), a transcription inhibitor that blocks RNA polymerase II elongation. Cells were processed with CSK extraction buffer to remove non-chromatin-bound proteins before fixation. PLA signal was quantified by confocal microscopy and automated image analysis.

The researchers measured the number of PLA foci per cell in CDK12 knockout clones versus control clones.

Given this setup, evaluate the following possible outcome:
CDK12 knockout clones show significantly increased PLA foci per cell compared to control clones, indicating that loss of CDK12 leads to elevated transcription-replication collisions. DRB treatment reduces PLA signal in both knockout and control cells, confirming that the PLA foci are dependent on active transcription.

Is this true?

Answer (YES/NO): YES